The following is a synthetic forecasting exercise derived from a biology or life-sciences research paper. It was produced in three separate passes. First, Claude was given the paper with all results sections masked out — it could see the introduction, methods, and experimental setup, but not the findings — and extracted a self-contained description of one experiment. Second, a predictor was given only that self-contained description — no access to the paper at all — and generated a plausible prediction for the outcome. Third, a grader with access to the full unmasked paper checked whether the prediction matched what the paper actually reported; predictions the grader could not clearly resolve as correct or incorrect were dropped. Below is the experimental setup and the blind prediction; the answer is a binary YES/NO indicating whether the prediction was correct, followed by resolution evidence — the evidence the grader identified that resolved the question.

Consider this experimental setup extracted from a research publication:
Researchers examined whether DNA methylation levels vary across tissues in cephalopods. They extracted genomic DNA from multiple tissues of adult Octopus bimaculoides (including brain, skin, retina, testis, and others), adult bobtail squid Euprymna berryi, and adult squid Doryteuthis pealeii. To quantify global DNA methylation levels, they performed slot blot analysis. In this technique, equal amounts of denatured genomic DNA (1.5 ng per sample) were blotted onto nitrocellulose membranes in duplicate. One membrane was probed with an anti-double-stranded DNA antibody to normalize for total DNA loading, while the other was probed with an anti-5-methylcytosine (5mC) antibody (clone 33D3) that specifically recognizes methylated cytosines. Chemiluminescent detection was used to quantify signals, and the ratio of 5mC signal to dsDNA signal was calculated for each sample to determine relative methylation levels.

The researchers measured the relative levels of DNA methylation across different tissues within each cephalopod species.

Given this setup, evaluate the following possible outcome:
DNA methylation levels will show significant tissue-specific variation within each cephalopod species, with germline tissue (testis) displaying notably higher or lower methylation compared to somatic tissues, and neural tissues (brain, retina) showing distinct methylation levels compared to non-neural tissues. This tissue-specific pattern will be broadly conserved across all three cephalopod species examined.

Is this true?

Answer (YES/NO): NO